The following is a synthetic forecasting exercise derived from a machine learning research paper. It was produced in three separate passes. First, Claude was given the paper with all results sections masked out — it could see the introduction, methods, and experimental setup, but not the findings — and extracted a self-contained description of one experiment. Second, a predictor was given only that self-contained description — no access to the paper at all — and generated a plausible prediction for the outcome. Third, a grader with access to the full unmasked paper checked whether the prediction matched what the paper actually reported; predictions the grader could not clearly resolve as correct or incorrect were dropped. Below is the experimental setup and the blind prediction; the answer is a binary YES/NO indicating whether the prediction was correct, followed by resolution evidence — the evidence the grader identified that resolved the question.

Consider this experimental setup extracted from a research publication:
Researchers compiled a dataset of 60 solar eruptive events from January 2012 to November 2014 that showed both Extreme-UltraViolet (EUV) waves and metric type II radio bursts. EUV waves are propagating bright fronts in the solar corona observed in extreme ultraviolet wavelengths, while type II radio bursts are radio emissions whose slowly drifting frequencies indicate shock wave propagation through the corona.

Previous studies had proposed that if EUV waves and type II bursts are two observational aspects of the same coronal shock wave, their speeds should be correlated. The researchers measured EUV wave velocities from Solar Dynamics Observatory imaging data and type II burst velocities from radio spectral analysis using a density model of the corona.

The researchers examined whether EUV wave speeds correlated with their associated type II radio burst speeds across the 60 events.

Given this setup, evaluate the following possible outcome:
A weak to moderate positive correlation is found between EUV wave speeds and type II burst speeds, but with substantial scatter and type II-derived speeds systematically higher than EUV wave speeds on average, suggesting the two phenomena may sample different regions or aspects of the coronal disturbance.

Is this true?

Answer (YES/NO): NO